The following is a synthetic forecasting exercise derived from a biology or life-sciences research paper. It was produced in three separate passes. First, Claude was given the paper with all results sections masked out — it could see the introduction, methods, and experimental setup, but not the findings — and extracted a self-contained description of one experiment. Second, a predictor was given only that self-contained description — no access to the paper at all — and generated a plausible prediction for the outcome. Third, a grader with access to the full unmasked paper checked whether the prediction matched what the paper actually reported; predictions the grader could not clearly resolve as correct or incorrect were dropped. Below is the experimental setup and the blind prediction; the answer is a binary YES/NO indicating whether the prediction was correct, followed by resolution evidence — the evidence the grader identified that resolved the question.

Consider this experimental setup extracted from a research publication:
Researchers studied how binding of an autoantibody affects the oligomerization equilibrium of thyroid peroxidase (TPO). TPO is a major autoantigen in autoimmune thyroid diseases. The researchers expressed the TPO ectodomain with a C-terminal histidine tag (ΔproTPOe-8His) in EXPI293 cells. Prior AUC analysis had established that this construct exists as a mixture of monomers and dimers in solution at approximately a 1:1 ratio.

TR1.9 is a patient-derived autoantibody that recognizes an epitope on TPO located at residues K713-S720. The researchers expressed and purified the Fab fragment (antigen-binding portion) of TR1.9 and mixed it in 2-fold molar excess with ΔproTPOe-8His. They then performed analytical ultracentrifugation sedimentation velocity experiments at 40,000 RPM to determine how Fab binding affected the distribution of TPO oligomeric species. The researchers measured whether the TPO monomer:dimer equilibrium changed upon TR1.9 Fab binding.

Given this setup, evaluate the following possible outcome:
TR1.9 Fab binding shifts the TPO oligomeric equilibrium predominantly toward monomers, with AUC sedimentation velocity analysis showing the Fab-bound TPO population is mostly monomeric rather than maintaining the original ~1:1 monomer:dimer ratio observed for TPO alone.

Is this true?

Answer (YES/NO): YES